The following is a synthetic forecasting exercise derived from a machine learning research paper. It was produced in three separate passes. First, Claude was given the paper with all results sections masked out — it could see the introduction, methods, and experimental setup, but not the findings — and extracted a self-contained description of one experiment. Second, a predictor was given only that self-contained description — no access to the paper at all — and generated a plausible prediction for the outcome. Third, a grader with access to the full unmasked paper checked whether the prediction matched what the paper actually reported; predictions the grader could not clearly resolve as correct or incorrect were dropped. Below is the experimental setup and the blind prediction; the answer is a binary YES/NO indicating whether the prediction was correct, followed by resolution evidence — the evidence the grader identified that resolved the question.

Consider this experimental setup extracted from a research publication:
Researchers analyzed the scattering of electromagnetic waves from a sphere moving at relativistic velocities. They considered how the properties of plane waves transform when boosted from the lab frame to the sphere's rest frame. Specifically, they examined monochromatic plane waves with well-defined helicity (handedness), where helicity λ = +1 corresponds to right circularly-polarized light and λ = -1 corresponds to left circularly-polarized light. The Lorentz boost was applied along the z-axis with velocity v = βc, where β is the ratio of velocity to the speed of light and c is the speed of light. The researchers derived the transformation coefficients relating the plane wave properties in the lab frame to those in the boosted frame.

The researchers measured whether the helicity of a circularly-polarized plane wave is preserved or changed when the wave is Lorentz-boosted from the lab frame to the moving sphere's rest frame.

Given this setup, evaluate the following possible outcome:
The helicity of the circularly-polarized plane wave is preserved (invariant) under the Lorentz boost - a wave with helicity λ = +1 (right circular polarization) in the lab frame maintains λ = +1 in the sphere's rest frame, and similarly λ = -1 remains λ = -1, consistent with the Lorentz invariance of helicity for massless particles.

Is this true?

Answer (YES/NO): YES